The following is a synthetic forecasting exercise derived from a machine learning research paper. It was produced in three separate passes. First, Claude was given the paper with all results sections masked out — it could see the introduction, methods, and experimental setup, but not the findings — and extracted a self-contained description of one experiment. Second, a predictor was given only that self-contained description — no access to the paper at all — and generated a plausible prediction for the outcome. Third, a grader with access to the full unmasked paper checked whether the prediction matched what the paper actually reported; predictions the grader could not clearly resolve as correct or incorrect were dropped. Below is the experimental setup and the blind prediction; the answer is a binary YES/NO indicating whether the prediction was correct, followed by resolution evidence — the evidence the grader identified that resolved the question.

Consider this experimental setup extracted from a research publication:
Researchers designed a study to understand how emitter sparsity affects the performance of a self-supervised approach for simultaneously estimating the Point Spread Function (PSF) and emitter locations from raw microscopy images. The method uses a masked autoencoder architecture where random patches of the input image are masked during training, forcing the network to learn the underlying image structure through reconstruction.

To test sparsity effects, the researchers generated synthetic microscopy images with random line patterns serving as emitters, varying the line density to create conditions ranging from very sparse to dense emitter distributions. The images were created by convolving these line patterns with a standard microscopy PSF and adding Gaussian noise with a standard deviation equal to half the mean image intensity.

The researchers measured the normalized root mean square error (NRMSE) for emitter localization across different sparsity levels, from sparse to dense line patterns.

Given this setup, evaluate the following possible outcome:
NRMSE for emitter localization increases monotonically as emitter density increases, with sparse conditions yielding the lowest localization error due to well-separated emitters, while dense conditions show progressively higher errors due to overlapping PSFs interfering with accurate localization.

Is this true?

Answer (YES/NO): YES